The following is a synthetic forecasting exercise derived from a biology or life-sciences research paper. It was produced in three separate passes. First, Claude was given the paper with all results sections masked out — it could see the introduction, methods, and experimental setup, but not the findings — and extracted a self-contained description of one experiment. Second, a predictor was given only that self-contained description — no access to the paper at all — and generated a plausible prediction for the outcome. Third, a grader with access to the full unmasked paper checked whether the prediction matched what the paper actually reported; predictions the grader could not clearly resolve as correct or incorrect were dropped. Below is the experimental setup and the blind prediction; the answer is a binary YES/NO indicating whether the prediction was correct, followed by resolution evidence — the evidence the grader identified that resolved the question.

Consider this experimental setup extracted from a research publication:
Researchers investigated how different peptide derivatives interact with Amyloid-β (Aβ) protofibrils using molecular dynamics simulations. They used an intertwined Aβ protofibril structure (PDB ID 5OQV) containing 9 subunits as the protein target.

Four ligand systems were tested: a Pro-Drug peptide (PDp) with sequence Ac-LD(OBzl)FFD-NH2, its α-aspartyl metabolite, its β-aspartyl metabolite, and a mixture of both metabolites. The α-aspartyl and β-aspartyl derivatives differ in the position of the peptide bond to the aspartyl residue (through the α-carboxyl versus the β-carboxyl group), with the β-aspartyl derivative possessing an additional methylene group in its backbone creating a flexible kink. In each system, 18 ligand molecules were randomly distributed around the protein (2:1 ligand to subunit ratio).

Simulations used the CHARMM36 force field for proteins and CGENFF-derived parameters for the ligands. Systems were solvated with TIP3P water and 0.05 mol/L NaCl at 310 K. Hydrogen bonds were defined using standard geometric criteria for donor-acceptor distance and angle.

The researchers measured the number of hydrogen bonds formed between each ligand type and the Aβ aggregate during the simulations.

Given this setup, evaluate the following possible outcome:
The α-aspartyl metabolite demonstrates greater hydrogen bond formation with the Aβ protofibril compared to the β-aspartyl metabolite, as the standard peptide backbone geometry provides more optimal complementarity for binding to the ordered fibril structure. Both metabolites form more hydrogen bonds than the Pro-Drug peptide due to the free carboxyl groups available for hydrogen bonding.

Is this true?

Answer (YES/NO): NO